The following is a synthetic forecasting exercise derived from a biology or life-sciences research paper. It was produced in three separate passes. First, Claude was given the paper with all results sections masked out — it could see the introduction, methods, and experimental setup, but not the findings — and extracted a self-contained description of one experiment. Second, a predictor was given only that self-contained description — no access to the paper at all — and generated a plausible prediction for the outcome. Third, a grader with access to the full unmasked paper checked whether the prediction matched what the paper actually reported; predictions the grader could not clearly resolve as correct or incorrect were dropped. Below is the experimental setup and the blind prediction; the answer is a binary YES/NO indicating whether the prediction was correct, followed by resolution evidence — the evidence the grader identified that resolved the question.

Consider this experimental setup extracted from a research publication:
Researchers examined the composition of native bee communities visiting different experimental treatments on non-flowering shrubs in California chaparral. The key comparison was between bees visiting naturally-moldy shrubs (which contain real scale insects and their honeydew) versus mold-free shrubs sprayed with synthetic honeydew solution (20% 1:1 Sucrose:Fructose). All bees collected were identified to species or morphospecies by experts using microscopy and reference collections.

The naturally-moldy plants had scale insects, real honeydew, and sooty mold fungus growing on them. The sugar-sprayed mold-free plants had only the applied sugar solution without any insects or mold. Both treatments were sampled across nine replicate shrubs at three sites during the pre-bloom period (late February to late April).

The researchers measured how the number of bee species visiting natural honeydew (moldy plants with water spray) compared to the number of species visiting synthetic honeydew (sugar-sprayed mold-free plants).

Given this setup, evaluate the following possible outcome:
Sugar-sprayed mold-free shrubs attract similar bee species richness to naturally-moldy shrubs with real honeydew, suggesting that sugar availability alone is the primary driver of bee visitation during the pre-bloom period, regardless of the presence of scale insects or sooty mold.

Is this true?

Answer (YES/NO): NO